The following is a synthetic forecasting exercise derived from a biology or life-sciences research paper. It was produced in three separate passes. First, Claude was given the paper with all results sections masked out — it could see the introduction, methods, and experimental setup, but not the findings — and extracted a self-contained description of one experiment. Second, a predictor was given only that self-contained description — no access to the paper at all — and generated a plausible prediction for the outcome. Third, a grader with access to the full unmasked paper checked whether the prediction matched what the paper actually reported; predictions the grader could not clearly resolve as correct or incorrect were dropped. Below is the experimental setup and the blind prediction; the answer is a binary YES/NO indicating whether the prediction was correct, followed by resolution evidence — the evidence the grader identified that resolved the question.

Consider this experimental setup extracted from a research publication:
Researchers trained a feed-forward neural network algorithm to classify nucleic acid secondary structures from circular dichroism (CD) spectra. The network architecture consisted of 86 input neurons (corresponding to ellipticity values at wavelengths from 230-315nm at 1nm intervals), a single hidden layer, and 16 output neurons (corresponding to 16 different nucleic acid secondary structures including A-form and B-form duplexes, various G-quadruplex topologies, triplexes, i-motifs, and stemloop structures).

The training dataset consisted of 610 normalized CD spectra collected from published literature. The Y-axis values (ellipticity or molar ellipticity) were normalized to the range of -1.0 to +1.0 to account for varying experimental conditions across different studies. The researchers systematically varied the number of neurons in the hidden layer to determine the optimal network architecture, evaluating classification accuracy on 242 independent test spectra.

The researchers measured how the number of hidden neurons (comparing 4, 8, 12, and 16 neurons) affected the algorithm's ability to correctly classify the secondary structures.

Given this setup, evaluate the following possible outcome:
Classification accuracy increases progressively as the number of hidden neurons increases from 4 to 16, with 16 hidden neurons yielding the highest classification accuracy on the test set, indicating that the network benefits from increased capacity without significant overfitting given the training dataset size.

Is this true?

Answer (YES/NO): NO